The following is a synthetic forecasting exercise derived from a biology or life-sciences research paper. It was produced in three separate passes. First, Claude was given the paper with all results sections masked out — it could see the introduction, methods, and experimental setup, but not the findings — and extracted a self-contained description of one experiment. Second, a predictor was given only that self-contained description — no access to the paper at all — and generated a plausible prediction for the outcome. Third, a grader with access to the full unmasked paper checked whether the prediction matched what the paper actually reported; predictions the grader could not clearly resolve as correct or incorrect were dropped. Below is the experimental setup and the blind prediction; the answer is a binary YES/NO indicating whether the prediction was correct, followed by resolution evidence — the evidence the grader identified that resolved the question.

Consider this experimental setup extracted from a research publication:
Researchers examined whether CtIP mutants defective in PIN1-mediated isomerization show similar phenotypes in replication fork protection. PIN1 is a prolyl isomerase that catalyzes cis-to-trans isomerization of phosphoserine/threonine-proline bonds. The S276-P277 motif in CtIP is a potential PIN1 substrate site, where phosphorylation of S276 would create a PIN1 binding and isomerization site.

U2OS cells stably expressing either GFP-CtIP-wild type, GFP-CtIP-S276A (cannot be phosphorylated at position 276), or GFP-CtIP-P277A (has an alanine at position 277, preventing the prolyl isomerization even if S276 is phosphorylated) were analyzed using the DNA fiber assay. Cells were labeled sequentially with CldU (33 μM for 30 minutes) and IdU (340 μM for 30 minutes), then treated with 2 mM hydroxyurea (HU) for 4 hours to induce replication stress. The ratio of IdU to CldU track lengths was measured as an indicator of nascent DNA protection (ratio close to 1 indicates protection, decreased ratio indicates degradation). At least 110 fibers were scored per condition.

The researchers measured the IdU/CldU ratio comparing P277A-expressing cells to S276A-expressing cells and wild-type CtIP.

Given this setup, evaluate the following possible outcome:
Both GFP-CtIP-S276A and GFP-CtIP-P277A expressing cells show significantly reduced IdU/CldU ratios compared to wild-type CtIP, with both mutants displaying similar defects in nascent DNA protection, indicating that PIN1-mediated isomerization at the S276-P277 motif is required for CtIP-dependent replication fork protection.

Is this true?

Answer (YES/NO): NO